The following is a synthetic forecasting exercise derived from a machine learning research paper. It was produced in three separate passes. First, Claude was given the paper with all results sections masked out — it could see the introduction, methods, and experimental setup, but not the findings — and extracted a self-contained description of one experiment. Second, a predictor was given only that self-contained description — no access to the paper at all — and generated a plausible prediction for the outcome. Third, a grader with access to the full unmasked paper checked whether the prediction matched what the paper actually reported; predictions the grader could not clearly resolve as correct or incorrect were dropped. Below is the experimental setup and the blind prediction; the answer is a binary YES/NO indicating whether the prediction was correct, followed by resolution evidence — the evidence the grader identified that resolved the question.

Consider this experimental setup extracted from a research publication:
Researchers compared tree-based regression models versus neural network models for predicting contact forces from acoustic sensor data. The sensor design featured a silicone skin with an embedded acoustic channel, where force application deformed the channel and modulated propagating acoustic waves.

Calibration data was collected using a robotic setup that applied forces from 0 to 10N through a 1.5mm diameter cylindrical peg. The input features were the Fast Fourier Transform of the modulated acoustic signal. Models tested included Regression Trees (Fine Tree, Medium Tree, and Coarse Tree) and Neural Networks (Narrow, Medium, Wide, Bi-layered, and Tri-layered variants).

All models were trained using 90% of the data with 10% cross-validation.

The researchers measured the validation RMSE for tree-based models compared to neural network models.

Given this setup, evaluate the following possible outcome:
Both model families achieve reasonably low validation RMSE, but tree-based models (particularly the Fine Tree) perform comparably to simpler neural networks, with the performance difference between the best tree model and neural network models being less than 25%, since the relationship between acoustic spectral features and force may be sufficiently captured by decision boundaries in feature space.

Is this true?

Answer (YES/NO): YES